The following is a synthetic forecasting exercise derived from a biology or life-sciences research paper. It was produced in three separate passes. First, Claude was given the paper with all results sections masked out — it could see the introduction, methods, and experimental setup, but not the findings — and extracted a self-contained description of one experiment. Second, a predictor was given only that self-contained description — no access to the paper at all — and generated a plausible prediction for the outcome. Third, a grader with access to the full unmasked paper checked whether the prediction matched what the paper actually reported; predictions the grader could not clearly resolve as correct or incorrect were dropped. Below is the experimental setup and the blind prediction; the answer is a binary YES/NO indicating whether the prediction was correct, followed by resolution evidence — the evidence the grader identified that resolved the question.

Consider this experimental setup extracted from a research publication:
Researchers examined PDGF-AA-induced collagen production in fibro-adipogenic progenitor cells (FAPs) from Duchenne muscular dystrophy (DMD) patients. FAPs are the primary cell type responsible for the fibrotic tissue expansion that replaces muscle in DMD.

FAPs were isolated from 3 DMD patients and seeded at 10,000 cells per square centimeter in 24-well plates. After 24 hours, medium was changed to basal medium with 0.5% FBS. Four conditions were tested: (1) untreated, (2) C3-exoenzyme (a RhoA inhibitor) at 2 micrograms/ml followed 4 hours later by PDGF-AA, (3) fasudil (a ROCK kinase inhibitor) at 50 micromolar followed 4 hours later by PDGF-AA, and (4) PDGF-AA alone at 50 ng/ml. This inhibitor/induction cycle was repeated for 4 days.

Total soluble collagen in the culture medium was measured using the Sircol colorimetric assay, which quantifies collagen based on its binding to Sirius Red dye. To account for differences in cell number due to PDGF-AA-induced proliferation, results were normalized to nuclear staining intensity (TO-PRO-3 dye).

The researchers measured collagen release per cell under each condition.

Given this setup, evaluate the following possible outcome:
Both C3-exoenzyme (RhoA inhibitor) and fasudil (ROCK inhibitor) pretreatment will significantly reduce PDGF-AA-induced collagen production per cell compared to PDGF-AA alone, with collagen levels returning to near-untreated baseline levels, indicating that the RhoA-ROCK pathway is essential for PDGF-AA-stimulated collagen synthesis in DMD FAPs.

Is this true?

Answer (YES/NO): NO